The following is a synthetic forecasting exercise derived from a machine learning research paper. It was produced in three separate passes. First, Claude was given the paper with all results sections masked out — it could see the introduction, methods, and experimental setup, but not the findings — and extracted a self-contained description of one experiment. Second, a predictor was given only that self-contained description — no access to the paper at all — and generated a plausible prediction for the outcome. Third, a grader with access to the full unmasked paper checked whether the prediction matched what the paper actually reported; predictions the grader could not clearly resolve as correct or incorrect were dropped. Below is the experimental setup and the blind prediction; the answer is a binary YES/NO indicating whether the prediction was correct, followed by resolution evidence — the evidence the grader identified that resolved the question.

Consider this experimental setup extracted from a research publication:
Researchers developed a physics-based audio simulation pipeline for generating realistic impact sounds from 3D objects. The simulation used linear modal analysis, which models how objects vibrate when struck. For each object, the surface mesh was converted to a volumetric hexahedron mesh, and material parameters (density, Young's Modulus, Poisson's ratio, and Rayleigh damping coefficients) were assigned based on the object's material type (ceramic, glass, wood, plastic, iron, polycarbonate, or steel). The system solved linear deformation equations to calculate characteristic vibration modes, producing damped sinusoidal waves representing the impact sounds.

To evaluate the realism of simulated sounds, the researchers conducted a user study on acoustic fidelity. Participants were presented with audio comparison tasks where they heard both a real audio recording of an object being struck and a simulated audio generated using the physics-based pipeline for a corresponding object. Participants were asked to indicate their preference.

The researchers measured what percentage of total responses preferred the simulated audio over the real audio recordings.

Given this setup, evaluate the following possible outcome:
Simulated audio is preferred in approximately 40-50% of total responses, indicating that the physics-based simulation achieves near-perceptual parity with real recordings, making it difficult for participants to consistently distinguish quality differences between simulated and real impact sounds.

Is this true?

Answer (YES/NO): YES